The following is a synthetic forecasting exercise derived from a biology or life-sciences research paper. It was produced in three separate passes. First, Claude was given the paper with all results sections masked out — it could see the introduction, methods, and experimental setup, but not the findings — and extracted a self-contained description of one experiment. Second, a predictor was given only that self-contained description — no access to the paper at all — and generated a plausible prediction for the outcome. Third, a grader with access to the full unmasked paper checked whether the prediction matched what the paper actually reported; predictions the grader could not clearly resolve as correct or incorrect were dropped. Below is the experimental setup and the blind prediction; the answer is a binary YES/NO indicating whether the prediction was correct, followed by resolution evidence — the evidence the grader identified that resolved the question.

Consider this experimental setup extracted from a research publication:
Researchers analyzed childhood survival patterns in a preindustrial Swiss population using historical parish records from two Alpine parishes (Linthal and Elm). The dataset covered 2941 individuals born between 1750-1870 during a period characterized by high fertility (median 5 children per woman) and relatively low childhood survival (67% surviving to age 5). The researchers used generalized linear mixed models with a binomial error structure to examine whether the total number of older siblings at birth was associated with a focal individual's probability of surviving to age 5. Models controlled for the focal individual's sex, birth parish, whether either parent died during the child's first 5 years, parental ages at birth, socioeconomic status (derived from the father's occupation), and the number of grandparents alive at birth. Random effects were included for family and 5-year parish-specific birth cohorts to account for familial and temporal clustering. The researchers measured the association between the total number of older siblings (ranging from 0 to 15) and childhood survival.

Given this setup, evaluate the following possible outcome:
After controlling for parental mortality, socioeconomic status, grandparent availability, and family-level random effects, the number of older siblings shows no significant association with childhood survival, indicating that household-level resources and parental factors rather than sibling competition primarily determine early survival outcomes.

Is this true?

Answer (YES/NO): NO